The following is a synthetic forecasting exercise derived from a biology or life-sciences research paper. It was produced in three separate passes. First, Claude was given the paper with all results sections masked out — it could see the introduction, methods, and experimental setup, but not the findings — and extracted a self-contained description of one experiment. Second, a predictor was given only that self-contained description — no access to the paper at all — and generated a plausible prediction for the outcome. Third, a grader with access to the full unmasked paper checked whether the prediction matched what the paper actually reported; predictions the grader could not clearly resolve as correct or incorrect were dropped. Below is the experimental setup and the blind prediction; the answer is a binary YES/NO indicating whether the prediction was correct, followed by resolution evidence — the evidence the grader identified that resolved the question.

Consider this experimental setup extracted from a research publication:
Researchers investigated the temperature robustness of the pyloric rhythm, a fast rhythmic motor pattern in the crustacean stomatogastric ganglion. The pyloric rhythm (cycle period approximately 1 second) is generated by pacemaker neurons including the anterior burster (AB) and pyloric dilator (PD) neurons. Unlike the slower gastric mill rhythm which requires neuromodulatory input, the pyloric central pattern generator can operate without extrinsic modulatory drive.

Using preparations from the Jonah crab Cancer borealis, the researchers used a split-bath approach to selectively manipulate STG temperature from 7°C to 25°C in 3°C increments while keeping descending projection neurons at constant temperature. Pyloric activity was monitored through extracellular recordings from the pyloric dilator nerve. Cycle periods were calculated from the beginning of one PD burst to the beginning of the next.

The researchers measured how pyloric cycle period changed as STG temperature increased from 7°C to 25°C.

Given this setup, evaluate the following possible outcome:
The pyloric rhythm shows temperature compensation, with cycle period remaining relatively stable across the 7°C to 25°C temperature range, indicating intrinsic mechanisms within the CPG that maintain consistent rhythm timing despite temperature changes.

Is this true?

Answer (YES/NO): NO